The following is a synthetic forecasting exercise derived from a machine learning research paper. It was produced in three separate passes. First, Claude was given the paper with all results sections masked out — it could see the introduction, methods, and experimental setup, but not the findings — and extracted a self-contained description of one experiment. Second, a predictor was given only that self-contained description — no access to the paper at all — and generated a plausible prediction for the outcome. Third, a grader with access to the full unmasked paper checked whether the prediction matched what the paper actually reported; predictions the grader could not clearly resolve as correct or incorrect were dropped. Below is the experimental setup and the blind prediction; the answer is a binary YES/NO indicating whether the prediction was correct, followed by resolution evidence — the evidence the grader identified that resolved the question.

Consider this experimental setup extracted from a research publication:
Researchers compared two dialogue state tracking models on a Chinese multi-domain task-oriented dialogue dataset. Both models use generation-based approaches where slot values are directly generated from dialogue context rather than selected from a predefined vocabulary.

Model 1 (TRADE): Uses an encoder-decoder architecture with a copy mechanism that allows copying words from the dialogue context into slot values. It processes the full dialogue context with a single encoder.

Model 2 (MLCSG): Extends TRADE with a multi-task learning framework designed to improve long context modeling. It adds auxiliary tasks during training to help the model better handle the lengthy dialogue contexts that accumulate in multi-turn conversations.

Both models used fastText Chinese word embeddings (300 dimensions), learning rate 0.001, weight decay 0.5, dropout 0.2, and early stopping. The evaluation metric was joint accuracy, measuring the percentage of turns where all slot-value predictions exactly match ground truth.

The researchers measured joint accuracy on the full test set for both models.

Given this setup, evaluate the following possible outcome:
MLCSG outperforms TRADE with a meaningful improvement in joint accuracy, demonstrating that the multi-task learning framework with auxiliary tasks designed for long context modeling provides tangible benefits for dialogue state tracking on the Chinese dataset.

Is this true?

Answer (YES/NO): YES